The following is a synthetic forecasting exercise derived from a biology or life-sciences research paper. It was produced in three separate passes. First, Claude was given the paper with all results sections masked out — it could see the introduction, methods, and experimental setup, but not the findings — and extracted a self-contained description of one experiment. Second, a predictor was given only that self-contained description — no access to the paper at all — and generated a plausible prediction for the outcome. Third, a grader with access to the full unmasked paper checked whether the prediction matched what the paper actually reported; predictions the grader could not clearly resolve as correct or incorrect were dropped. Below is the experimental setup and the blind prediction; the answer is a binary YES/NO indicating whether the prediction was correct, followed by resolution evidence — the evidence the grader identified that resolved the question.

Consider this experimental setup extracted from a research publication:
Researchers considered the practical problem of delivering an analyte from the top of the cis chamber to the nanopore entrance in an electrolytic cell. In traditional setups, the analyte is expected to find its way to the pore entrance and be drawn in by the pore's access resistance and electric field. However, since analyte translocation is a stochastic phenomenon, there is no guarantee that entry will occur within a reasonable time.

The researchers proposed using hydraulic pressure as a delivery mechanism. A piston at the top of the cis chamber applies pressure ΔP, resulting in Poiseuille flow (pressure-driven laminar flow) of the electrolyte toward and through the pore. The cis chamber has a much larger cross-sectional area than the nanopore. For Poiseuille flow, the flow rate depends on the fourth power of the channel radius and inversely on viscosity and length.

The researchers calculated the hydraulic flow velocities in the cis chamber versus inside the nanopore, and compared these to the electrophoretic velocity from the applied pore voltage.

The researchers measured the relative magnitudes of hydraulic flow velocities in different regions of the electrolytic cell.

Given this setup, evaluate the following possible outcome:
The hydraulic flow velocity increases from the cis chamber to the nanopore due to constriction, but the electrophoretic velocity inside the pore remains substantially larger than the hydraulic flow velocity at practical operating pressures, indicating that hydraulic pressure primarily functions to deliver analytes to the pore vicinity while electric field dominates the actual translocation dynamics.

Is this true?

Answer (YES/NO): NO